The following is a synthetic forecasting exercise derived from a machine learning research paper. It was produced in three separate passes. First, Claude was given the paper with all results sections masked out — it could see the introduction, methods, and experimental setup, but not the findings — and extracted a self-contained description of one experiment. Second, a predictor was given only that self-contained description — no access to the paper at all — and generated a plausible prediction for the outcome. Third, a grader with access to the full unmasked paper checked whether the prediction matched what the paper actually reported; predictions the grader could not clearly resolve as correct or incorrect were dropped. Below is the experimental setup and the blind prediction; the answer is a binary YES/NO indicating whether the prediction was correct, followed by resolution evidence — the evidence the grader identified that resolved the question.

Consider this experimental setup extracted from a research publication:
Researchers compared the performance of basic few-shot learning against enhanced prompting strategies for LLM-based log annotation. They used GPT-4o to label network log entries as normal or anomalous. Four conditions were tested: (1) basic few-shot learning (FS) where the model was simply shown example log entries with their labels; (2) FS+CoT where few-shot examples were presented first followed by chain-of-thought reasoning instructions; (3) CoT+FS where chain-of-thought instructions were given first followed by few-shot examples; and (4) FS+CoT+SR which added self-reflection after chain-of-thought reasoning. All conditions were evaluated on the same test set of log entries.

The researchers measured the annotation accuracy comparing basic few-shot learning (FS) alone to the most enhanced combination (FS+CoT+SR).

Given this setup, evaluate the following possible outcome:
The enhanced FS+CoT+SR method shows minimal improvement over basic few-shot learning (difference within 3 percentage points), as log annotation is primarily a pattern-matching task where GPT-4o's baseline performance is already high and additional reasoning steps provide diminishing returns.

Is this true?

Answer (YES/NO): NO